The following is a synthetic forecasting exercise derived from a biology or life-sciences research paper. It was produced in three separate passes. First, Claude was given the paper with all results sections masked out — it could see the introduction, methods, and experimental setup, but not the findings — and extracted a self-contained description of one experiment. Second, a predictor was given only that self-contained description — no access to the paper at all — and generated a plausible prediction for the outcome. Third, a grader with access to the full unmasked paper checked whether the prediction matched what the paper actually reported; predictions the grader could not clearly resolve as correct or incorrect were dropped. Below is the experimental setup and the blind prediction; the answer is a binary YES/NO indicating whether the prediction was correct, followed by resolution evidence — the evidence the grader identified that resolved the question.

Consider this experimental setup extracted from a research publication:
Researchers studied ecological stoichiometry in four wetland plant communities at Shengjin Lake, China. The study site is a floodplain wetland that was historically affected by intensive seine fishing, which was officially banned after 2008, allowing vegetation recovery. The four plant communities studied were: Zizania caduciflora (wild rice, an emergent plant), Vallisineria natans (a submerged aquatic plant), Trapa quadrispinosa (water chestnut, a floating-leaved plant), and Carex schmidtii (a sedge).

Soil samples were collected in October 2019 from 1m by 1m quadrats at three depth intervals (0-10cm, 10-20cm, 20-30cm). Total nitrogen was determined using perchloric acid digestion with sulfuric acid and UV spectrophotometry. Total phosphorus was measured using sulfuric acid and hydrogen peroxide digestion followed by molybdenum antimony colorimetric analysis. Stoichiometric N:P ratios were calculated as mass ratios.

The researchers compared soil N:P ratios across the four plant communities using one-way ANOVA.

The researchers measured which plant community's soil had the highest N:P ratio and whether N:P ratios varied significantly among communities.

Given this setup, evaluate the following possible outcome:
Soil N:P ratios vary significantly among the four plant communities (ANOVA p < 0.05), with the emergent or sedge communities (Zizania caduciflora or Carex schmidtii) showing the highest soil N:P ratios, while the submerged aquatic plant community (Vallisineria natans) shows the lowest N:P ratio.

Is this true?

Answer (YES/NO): NO